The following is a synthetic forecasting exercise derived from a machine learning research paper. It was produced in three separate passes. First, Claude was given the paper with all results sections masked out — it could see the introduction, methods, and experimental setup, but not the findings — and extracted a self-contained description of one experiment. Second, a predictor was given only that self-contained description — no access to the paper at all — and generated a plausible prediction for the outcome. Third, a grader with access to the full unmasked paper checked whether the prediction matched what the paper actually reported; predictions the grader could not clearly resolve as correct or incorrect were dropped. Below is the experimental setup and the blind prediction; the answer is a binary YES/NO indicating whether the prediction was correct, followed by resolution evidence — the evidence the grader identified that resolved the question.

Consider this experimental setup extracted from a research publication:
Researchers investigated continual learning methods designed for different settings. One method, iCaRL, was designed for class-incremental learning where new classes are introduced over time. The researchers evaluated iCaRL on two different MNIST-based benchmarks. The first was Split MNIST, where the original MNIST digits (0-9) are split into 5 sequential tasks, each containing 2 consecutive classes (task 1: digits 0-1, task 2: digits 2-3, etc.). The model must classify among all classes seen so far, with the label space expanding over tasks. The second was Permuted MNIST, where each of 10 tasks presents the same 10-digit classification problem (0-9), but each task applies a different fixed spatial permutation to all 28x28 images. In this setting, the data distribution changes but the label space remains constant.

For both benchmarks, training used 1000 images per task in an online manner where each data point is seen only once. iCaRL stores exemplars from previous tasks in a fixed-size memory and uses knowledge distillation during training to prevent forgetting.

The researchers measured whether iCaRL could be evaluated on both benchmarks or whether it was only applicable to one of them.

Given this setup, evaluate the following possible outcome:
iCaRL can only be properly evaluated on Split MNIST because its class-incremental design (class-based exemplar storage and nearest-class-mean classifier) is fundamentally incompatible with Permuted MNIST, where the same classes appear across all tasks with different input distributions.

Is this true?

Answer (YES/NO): YES